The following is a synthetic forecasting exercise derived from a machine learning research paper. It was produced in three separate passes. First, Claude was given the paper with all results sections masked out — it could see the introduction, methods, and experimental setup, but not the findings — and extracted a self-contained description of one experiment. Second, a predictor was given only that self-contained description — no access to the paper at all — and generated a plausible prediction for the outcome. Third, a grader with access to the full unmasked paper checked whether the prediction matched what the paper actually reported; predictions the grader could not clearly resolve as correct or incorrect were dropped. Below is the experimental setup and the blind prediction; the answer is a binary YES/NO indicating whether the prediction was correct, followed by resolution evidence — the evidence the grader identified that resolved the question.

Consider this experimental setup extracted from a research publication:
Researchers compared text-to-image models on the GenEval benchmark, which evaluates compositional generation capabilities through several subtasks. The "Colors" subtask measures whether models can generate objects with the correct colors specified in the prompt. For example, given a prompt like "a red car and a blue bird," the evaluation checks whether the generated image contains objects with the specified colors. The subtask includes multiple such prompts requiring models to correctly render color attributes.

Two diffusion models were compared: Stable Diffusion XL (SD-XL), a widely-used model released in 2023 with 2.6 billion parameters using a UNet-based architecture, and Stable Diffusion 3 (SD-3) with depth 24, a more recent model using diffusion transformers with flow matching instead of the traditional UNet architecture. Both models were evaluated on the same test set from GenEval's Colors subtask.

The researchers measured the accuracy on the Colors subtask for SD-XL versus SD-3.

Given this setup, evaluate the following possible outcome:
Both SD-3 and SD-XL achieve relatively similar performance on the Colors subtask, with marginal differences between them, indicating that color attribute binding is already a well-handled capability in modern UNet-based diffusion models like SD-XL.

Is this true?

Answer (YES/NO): NO